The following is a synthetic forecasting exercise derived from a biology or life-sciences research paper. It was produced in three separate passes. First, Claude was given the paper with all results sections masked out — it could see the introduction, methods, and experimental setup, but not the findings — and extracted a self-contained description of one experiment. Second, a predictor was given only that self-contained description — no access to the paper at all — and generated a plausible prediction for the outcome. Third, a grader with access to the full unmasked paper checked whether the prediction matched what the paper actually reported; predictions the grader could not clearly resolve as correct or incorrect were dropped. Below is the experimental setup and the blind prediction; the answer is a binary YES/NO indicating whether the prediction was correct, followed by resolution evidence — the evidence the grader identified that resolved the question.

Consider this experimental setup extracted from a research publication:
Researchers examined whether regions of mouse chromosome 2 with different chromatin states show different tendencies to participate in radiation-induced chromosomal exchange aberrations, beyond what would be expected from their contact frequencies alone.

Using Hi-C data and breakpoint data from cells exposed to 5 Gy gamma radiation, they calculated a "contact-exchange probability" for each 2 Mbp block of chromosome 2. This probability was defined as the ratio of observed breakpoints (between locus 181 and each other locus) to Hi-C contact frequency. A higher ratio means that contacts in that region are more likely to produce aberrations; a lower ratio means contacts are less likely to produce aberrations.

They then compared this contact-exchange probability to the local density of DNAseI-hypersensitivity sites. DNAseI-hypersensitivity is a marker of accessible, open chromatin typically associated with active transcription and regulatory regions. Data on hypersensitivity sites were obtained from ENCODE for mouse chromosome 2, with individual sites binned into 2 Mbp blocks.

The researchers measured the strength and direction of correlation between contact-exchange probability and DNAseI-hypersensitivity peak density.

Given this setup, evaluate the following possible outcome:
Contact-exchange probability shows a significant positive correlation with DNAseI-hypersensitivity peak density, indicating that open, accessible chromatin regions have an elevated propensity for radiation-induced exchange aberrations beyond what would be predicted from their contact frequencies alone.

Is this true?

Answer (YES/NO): NO